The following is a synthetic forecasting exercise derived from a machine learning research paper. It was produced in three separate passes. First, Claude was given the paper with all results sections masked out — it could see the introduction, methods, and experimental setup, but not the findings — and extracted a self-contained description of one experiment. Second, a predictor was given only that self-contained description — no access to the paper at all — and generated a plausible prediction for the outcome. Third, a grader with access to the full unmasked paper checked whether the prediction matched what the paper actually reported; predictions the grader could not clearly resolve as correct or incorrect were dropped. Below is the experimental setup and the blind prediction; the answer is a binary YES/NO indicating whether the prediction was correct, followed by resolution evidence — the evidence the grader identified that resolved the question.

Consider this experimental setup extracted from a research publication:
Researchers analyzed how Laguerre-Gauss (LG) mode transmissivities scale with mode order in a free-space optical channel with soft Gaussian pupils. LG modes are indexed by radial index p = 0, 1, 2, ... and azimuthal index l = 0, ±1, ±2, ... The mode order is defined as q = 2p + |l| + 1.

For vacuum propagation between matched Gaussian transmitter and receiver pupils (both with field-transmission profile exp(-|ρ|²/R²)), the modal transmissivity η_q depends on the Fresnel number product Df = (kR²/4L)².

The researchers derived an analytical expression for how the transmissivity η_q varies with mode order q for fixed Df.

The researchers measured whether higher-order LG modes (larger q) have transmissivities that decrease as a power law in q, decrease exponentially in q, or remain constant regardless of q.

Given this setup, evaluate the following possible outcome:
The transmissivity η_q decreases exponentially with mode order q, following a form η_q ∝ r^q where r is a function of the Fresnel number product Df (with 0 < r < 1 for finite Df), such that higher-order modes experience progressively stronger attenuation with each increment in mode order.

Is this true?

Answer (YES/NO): YES